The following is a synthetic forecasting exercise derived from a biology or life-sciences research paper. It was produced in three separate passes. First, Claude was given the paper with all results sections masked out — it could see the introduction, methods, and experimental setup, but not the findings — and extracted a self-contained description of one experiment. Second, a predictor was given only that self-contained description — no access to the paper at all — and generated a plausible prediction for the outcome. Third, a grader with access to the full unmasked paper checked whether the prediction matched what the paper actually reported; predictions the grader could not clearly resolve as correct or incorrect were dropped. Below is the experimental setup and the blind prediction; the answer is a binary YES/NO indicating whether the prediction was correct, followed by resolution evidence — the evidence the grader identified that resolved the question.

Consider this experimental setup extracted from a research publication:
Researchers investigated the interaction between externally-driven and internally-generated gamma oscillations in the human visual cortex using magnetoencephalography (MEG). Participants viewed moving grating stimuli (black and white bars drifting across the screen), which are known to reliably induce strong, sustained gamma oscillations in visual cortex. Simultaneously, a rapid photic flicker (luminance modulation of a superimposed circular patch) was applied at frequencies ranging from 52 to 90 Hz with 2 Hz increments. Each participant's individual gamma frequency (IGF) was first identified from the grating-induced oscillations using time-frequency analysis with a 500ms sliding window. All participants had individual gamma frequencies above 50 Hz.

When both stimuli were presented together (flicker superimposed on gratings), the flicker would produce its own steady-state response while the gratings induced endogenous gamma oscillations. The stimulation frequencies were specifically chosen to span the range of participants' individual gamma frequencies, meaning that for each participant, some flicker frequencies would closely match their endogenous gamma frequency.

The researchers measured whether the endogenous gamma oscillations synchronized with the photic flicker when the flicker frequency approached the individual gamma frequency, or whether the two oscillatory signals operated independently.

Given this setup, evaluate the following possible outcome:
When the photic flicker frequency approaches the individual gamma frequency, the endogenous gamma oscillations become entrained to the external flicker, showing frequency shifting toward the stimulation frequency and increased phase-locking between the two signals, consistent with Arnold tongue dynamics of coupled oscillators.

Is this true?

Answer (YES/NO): NO